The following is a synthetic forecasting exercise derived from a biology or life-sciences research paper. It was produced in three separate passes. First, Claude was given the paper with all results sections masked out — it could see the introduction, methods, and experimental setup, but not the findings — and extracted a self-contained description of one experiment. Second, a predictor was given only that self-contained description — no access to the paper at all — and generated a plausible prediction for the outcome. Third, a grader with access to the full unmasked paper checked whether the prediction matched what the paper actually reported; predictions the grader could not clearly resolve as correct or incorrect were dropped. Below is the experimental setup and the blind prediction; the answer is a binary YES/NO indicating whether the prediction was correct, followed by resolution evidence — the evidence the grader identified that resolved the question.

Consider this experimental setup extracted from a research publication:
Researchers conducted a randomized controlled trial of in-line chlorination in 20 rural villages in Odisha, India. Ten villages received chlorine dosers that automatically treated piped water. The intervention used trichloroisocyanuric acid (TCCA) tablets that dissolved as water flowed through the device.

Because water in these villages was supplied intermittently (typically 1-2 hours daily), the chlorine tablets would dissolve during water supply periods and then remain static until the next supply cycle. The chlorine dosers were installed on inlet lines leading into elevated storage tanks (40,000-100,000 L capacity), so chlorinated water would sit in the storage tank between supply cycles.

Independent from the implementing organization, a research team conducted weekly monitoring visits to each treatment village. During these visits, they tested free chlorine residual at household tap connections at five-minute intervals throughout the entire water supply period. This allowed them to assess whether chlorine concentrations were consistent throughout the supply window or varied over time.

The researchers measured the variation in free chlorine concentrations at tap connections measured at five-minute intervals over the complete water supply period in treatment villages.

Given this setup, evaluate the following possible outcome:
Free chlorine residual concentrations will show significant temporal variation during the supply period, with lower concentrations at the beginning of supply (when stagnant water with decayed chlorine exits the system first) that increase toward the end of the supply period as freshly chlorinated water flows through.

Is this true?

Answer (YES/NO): NO